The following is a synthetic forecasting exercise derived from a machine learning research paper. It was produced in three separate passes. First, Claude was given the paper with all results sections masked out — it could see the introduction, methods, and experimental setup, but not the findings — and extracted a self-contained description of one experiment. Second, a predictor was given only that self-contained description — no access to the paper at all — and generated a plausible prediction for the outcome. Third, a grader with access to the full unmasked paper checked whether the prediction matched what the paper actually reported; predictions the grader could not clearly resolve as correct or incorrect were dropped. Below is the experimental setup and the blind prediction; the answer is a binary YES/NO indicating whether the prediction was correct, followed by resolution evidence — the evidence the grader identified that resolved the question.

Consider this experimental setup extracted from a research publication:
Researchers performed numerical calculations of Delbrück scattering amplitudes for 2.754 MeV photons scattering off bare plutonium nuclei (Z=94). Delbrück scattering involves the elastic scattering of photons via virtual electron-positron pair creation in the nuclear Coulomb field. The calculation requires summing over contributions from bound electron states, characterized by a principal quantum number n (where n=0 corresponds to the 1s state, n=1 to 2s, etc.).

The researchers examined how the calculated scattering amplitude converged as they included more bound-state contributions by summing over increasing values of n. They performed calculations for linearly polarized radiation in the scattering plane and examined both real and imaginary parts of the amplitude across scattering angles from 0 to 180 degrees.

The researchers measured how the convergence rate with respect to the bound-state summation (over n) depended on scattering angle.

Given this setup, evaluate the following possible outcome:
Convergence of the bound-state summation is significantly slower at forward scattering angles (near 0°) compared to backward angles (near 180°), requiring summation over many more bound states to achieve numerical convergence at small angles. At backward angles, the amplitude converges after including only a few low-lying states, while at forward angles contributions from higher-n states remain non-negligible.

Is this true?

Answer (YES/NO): YES